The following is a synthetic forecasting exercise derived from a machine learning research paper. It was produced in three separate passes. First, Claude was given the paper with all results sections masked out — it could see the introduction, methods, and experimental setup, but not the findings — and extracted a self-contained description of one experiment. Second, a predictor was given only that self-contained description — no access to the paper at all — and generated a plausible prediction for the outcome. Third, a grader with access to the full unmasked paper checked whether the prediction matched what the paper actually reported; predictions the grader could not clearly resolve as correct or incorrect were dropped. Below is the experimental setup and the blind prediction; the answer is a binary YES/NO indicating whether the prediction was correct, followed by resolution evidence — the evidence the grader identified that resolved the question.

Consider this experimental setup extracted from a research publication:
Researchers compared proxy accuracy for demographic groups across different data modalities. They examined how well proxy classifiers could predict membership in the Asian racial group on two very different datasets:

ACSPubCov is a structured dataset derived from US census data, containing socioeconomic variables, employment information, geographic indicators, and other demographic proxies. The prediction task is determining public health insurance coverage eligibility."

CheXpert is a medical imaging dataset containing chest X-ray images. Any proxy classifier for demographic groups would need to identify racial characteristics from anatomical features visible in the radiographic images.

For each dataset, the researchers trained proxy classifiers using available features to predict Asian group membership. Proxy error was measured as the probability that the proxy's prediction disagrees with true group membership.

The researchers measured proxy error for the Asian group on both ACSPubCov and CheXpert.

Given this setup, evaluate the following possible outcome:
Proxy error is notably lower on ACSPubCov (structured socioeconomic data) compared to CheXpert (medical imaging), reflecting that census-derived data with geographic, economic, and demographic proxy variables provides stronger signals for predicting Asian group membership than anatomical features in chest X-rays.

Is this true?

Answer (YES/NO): YES